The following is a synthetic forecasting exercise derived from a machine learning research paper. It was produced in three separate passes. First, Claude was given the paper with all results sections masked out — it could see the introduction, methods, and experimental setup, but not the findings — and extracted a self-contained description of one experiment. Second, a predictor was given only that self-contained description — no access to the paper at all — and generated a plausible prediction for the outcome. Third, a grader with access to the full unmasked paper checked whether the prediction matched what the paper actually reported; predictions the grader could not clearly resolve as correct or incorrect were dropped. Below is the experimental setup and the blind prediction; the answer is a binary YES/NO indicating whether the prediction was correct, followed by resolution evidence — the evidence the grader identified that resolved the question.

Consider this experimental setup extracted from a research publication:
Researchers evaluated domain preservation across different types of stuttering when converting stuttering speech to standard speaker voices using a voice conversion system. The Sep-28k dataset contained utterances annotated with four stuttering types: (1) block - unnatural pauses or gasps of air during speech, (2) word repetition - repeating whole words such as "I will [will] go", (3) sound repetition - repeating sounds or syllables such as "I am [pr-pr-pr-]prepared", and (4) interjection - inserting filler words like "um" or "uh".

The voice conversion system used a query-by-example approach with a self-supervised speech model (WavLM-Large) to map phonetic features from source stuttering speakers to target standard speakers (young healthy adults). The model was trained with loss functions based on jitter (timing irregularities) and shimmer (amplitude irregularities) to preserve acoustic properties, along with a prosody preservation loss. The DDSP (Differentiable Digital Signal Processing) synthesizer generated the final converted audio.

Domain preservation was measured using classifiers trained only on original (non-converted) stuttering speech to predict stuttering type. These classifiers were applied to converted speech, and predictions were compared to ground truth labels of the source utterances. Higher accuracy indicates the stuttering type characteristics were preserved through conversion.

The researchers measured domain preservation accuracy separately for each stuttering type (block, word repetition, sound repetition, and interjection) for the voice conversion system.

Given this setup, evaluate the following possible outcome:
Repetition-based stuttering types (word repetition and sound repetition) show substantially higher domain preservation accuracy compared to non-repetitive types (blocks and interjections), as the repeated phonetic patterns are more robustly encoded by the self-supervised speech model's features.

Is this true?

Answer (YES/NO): NO